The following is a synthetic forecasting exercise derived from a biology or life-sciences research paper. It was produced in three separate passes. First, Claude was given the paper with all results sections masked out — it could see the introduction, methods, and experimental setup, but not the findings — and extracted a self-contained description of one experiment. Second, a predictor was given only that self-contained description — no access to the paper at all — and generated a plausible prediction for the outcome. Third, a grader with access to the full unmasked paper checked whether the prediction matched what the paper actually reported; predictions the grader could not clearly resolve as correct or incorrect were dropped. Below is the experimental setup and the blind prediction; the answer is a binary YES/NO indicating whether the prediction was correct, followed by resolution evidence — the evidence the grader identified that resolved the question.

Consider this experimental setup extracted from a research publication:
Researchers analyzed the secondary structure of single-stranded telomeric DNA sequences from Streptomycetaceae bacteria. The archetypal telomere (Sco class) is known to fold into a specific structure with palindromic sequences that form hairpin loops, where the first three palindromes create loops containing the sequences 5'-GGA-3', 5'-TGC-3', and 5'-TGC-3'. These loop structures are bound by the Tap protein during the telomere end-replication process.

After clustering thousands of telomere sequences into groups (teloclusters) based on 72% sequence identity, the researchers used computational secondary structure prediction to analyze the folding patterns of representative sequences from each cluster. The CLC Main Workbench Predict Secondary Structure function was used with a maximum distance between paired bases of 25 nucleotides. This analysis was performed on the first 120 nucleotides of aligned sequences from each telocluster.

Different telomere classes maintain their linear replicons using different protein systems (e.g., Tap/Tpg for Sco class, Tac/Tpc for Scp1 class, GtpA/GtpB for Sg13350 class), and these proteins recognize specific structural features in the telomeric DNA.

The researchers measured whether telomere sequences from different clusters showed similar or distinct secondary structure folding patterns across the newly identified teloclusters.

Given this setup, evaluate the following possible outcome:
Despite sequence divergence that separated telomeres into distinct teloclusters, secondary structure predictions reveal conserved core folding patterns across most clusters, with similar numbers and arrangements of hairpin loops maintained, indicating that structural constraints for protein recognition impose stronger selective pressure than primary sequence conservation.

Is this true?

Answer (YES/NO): NO